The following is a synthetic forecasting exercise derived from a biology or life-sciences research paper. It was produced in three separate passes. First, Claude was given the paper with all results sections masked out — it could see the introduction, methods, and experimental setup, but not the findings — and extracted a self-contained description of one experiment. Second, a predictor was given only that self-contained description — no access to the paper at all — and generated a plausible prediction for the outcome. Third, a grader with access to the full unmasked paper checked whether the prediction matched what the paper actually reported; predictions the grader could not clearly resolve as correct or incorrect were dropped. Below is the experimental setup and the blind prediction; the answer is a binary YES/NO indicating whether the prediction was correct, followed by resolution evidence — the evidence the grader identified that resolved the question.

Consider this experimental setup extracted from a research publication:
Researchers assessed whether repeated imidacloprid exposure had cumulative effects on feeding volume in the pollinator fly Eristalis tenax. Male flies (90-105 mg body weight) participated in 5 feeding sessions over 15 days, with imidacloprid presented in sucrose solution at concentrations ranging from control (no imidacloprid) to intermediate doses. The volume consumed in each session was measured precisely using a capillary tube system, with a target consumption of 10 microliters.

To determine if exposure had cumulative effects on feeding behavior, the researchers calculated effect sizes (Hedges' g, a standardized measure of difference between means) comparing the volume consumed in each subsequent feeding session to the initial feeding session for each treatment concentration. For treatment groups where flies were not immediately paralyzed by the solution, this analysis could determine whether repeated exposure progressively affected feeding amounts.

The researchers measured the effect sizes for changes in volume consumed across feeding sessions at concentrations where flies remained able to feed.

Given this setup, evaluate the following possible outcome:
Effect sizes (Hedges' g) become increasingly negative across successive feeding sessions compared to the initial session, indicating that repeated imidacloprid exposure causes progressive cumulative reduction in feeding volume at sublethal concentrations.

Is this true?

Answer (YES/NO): NO